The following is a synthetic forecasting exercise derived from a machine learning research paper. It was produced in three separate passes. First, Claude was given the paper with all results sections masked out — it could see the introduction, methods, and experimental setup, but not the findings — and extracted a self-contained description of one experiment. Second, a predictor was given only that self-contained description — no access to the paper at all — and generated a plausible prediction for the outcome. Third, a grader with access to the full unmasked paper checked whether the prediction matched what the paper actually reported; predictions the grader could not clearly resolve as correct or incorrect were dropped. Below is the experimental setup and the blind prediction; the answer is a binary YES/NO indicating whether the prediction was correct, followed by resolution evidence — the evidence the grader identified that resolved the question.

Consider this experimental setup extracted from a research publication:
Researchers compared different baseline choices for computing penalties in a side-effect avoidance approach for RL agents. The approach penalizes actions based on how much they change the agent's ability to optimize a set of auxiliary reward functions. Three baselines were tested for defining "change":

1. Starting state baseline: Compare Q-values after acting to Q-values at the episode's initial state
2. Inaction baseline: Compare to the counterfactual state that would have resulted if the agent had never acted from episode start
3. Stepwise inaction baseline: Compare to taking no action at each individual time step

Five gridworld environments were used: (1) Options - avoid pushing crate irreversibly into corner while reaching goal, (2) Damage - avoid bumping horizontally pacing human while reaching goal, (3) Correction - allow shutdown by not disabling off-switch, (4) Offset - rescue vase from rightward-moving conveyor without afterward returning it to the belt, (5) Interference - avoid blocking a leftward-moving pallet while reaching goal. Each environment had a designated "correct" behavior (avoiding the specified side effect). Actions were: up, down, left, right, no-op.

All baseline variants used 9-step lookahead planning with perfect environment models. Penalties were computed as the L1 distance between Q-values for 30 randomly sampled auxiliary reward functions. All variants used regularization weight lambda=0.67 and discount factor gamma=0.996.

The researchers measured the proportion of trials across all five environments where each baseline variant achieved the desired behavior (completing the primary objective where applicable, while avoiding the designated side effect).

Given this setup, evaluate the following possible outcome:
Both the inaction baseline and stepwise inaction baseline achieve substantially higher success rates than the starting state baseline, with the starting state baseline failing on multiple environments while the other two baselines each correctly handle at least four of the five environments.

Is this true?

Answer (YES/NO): YES